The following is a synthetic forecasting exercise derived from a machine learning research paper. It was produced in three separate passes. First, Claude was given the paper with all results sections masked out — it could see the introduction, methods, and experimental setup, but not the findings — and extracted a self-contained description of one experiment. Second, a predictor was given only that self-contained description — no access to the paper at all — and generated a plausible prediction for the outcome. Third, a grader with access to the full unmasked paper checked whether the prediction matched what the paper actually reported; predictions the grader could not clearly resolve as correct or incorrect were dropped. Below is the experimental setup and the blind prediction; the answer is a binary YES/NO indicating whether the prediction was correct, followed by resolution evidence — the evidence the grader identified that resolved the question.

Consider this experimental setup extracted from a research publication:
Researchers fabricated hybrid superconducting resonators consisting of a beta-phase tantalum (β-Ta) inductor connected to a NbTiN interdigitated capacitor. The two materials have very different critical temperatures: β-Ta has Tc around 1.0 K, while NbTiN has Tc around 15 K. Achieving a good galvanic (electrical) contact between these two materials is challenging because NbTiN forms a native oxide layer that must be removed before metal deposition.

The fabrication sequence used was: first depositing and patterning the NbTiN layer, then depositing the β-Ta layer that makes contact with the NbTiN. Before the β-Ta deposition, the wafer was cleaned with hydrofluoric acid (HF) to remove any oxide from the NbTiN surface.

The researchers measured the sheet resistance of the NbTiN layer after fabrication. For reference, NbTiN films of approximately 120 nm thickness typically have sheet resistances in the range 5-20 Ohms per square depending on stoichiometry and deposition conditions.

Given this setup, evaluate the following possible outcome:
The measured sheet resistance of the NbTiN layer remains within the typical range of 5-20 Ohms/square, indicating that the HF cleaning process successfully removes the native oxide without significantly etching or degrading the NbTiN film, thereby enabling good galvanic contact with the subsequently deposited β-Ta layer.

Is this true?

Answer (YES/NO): YES